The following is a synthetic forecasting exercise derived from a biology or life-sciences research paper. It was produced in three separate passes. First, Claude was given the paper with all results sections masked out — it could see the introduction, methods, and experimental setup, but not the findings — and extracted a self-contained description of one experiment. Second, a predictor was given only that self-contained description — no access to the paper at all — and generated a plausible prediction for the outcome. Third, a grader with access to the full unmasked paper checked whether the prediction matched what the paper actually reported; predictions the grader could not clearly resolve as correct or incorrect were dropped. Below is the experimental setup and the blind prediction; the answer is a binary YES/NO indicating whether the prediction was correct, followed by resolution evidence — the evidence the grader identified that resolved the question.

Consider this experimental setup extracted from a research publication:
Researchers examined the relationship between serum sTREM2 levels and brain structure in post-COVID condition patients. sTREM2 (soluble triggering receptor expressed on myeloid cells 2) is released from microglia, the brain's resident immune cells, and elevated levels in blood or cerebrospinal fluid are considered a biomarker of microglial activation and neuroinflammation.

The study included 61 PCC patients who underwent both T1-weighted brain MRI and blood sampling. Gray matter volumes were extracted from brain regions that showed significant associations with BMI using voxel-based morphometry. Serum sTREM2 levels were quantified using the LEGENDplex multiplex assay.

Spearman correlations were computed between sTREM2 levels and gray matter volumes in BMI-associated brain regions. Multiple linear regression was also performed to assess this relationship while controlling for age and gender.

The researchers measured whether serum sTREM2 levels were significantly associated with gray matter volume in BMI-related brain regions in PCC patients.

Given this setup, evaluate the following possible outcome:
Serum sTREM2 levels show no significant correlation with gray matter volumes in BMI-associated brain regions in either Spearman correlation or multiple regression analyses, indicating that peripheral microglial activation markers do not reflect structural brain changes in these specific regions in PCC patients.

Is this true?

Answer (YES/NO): YES